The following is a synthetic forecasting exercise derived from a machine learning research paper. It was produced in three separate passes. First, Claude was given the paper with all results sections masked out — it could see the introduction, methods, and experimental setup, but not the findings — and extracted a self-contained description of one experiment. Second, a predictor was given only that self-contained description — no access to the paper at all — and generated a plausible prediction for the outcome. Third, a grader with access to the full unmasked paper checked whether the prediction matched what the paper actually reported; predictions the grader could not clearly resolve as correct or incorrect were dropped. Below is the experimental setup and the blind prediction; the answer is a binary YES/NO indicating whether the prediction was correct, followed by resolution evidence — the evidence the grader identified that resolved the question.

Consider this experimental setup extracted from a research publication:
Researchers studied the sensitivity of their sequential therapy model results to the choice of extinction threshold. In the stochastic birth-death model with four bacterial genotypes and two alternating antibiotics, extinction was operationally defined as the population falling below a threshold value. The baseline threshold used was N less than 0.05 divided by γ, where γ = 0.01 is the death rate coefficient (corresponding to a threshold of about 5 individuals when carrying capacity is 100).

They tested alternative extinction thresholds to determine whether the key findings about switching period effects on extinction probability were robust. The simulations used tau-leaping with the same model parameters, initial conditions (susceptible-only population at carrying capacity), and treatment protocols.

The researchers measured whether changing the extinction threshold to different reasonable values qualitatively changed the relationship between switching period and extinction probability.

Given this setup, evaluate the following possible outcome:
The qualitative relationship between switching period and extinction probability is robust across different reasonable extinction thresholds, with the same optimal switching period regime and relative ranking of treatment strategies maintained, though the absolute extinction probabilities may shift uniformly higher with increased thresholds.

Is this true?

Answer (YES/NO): YES